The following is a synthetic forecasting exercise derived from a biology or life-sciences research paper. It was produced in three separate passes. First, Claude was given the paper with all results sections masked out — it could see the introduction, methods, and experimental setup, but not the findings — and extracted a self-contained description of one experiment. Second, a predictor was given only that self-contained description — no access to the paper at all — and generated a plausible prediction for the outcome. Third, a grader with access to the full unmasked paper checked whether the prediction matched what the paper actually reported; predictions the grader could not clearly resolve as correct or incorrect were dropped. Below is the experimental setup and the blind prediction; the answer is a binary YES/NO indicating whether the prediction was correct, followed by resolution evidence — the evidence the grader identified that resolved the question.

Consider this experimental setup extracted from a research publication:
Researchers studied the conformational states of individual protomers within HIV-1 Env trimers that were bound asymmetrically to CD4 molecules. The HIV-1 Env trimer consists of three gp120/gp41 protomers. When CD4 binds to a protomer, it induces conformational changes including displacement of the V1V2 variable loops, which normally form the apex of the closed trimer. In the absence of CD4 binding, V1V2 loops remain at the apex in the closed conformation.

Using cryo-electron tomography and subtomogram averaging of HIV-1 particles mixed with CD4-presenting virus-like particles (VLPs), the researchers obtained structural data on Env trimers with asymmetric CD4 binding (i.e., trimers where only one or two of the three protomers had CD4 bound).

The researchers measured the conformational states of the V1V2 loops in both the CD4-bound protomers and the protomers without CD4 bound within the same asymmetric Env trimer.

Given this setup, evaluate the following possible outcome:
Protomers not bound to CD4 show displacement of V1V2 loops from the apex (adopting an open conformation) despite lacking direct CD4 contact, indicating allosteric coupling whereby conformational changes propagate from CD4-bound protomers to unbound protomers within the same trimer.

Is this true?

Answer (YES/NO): NO